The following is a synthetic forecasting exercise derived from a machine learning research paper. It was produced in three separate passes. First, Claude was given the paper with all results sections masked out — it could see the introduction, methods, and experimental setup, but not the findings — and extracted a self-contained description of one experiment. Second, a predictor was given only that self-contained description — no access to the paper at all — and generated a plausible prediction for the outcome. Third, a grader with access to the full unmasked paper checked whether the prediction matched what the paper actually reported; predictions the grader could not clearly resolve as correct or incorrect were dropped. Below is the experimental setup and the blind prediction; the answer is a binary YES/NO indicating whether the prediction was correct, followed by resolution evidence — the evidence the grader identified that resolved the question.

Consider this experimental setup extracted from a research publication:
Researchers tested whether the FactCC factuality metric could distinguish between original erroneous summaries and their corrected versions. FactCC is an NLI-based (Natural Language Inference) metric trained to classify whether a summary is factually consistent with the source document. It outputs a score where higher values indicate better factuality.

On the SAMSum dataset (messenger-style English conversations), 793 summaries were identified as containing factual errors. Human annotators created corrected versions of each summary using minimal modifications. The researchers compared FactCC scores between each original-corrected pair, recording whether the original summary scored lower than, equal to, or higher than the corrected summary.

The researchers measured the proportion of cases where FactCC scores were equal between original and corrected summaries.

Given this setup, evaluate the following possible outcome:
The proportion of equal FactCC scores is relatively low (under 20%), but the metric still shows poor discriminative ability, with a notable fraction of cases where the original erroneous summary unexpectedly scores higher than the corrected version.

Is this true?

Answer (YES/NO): NO